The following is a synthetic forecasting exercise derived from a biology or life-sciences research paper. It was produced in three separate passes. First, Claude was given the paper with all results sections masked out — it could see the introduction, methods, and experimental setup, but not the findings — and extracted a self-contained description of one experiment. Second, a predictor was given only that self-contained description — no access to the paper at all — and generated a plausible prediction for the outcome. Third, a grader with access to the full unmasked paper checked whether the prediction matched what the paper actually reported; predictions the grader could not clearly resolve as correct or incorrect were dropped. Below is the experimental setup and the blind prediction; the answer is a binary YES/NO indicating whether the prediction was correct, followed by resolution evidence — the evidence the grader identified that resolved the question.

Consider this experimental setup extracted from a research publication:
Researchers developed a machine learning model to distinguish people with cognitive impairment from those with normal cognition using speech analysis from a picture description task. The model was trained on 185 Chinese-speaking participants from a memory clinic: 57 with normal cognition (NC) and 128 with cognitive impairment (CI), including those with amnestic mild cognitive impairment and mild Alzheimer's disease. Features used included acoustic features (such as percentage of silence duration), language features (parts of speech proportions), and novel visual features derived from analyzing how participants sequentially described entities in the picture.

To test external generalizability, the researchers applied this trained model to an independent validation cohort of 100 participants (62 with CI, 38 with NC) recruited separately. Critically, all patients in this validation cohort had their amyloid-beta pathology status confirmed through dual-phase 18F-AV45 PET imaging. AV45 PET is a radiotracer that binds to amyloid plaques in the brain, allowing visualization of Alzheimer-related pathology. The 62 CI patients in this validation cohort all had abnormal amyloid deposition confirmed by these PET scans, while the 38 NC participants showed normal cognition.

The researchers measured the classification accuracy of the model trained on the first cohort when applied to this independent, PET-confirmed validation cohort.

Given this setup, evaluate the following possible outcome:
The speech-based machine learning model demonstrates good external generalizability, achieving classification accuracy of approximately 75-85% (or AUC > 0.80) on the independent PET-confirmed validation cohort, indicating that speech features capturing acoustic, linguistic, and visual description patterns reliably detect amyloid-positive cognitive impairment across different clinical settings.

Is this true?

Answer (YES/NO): YES